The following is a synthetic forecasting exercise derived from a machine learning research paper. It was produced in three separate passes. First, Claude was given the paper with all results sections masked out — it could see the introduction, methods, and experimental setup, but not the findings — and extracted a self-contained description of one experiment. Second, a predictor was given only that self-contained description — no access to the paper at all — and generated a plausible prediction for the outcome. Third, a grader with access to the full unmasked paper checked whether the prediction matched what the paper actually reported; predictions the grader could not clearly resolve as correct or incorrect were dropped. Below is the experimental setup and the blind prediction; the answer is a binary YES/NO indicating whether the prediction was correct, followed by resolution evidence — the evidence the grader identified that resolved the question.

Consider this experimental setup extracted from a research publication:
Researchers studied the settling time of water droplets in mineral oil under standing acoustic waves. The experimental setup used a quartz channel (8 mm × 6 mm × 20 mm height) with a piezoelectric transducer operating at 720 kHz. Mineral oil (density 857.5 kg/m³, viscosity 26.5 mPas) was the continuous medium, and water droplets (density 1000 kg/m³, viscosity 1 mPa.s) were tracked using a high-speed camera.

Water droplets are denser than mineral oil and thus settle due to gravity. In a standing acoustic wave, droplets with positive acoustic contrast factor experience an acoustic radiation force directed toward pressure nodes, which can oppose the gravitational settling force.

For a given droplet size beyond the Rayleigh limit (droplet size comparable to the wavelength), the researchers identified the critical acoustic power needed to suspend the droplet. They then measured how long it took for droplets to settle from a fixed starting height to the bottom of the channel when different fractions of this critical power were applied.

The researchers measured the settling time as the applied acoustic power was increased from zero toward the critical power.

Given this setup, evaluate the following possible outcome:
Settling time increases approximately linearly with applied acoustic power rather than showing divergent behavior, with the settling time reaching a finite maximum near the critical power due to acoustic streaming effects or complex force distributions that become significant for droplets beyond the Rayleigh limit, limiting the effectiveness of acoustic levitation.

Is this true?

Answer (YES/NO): NO